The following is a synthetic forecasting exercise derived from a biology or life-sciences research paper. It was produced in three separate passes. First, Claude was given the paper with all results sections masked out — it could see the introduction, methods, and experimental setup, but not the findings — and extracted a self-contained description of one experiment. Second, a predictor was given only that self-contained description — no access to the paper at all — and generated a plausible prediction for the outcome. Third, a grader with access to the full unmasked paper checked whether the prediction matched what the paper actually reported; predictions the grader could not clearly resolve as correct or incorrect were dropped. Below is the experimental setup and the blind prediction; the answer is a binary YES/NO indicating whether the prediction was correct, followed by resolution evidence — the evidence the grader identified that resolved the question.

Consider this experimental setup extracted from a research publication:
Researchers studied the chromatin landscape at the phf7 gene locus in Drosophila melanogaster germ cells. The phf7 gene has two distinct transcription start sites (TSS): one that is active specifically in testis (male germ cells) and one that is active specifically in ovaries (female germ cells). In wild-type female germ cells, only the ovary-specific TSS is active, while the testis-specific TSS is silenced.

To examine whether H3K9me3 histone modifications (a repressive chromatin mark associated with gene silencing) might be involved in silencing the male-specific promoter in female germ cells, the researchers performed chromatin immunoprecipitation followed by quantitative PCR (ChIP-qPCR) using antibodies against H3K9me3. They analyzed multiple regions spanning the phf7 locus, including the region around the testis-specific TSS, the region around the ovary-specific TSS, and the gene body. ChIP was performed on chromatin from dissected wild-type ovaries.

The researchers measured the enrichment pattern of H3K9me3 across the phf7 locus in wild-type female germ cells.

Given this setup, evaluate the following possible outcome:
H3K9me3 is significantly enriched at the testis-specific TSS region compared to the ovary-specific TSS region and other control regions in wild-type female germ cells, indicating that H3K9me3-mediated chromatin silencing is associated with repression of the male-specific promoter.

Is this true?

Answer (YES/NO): YES